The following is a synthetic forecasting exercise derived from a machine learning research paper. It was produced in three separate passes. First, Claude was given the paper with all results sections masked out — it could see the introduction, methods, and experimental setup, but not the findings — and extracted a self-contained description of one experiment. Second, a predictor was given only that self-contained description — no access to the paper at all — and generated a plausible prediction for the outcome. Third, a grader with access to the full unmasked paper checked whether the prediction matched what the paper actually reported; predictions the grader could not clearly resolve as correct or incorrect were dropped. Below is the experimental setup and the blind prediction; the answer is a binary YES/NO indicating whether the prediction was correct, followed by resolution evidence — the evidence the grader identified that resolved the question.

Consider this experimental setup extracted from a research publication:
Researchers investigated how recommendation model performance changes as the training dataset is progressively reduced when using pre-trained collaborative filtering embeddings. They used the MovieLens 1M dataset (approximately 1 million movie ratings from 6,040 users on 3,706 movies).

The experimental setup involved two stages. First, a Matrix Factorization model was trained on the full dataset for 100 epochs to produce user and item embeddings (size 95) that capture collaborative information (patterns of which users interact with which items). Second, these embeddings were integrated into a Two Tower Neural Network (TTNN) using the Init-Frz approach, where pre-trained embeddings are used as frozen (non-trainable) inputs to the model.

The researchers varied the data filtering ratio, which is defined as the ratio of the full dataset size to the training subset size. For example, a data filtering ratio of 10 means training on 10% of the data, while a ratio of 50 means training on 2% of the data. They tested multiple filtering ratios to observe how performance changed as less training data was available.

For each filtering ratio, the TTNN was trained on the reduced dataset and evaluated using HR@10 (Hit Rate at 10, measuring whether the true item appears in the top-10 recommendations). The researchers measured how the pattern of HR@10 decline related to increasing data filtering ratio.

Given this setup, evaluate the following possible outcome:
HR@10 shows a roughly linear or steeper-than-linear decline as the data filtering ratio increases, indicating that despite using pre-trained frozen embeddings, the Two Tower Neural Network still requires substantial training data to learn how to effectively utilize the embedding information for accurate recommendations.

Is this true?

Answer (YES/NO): NO